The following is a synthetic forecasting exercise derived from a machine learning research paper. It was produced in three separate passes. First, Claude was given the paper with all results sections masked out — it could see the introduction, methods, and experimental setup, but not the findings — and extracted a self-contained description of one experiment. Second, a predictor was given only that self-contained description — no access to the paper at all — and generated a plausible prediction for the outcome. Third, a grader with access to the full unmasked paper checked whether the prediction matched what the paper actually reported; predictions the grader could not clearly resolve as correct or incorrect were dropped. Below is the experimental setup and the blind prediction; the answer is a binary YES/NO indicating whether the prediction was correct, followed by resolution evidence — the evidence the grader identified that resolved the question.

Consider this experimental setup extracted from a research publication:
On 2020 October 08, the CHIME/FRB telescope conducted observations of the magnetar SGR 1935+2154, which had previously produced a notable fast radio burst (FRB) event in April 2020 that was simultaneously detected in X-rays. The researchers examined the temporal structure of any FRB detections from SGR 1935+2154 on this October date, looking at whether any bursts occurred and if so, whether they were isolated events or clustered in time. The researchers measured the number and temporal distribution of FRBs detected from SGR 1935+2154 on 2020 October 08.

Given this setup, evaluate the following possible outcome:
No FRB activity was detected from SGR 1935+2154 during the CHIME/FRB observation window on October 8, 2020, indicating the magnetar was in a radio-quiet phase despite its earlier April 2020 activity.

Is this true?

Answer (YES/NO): NO